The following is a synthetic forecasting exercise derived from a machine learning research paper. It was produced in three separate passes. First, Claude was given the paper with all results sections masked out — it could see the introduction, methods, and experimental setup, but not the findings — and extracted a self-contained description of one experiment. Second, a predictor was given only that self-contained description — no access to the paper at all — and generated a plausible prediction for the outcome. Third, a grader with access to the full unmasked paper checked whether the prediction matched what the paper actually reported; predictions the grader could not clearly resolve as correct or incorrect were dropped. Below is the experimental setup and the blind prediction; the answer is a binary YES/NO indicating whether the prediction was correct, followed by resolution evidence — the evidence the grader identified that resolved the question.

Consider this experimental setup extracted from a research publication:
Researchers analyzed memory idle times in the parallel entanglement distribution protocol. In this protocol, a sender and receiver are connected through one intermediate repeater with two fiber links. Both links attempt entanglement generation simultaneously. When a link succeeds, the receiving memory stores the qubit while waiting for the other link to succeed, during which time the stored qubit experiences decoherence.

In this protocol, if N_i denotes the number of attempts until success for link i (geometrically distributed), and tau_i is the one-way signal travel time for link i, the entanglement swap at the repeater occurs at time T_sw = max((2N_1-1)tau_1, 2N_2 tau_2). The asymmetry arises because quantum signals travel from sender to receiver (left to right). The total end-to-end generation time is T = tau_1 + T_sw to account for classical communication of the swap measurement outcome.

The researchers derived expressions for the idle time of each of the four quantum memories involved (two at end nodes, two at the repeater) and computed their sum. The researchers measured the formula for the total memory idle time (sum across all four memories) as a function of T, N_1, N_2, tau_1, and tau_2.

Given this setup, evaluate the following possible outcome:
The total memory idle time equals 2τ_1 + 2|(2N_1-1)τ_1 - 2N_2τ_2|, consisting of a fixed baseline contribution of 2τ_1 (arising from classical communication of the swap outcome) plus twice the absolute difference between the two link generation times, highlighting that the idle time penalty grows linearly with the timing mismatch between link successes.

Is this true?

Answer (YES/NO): NO